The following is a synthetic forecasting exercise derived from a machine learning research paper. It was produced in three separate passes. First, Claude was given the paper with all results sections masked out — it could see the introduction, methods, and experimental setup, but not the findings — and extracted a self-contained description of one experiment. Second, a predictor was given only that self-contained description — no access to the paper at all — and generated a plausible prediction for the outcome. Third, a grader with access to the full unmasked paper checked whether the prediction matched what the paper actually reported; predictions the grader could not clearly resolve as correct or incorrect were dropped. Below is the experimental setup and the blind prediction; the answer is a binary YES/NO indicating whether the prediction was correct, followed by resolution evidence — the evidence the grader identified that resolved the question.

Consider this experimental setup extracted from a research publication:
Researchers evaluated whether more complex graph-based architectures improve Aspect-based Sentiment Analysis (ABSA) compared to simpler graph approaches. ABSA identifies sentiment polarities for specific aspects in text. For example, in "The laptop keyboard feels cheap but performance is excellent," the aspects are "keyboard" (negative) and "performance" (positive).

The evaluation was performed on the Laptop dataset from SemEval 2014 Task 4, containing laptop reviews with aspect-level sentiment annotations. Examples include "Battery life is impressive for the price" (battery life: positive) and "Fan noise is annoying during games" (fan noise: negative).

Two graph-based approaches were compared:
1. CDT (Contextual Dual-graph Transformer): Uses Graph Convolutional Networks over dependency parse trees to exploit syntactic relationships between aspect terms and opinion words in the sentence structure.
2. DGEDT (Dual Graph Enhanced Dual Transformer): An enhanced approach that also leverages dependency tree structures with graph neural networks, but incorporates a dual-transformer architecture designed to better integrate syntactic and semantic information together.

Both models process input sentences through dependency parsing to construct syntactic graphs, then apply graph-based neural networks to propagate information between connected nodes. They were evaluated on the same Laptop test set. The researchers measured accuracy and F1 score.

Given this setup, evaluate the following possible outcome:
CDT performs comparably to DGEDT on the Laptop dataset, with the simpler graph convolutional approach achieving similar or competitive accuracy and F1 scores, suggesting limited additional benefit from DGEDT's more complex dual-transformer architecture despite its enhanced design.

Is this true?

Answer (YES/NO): YES